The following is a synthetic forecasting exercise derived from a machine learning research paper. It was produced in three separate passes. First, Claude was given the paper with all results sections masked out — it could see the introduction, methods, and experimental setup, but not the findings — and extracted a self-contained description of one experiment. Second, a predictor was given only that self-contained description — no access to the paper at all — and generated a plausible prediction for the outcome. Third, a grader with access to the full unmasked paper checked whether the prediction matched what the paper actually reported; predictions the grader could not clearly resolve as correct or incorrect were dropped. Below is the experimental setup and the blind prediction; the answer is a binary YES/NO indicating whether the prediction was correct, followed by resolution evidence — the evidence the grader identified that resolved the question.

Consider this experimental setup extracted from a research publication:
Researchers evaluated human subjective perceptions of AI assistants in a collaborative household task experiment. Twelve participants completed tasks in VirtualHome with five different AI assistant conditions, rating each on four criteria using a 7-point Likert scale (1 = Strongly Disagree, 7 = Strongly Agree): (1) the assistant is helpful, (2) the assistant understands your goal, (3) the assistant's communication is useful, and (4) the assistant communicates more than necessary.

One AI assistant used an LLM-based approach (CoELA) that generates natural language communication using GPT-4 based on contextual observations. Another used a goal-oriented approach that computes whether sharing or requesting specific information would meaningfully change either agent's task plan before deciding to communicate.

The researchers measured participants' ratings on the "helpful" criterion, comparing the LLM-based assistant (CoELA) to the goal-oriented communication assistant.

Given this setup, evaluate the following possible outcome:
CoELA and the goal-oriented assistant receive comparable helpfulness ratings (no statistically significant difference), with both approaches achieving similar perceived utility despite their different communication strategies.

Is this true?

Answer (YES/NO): NO